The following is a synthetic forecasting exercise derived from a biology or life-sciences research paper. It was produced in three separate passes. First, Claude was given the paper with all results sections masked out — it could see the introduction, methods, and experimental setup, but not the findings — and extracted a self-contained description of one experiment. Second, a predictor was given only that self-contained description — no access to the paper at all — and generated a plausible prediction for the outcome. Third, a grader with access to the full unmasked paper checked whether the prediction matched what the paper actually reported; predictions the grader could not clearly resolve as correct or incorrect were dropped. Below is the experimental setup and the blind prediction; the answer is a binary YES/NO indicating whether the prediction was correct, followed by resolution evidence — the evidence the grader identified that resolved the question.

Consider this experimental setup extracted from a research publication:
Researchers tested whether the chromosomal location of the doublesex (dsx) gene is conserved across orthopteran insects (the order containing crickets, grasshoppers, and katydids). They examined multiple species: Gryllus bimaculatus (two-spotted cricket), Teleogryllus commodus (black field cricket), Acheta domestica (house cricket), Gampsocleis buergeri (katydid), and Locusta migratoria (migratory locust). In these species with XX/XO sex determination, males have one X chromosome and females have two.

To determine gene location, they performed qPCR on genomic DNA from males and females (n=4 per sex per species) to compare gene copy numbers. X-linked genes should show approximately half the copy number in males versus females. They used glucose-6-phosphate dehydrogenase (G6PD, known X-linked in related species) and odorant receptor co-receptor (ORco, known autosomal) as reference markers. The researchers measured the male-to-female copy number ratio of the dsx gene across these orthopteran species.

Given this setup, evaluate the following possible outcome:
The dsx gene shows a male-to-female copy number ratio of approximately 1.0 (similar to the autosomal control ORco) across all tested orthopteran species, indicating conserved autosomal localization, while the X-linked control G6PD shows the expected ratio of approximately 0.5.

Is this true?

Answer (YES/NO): NO